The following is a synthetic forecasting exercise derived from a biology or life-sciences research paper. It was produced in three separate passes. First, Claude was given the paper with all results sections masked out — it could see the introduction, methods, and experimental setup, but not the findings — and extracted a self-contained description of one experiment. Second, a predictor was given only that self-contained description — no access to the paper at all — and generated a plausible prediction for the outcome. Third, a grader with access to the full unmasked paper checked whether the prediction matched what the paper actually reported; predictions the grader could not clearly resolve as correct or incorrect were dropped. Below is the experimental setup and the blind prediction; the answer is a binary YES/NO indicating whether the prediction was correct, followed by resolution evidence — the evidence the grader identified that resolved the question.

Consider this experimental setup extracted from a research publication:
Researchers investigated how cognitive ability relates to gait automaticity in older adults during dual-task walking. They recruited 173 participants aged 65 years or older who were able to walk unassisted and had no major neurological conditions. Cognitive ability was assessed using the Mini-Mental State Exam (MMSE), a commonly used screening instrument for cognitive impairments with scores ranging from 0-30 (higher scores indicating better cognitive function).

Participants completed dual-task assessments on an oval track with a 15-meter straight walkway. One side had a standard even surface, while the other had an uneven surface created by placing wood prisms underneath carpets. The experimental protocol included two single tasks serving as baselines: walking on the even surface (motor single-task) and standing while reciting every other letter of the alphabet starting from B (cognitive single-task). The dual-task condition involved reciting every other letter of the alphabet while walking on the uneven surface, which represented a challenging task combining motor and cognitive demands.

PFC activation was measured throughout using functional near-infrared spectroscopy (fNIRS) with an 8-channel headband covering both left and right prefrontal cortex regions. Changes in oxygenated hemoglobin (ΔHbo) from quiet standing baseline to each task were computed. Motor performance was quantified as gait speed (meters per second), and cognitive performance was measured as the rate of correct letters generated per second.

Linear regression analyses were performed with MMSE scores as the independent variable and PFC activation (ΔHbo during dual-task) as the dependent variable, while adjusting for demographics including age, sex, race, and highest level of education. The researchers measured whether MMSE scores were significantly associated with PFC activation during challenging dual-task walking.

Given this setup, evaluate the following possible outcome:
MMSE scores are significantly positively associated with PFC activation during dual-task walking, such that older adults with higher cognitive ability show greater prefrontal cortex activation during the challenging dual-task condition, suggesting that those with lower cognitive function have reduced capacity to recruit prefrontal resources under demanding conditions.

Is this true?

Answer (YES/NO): NO